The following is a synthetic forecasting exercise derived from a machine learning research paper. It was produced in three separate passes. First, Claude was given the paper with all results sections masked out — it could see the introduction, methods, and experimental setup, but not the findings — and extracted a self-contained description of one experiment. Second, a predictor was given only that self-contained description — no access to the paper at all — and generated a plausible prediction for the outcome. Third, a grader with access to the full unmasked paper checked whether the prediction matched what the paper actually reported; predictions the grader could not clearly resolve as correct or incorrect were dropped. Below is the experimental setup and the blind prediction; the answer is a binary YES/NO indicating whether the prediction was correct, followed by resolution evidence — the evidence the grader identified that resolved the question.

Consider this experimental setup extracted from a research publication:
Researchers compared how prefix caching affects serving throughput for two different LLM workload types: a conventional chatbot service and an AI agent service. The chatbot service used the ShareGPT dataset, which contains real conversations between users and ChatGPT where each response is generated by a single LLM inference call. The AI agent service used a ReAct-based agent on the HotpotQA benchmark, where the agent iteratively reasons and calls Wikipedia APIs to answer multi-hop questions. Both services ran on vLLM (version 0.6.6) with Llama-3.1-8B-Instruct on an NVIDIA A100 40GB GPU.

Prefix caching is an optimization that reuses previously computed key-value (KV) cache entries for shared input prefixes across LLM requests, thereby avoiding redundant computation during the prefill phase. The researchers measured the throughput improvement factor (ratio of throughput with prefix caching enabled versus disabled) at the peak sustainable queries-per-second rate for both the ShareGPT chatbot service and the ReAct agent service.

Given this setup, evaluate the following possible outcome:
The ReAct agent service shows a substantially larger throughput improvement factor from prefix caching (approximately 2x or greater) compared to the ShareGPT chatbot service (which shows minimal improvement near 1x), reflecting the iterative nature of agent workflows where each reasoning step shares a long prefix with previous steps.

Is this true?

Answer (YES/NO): YES